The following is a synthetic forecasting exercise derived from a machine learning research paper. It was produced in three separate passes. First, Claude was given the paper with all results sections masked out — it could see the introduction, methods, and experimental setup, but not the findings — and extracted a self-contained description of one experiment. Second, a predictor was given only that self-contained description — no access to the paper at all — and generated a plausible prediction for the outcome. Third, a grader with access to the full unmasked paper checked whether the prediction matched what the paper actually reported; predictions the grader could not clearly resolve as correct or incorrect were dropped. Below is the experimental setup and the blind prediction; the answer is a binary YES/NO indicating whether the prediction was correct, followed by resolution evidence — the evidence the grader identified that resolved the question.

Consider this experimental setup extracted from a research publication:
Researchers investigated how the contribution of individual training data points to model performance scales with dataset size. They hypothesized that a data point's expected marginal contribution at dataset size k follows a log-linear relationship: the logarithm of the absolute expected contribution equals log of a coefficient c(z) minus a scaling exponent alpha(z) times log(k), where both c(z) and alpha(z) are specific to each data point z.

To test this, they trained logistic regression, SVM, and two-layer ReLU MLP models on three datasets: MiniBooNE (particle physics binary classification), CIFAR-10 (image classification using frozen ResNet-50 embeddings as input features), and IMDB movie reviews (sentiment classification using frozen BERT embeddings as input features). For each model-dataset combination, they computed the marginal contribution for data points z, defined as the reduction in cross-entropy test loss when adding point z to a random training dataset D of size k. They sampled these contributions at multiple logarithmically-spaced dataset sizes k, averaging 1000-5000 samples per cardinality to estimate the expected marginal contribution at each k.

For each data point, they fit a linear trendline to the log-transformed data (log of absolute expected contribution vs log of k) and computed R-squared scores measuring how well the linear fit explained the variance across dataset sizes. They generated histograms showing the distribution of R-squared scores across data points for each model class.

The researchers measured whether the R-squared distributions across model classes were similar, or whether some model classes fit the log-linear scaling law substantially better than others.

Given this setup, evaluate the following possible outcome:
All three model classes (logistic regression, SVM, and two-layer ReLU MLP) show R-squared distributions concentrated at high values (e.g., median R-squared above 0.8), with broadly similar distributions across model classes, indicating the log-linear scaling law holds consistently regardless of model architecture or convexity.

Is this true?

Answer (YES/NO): NO